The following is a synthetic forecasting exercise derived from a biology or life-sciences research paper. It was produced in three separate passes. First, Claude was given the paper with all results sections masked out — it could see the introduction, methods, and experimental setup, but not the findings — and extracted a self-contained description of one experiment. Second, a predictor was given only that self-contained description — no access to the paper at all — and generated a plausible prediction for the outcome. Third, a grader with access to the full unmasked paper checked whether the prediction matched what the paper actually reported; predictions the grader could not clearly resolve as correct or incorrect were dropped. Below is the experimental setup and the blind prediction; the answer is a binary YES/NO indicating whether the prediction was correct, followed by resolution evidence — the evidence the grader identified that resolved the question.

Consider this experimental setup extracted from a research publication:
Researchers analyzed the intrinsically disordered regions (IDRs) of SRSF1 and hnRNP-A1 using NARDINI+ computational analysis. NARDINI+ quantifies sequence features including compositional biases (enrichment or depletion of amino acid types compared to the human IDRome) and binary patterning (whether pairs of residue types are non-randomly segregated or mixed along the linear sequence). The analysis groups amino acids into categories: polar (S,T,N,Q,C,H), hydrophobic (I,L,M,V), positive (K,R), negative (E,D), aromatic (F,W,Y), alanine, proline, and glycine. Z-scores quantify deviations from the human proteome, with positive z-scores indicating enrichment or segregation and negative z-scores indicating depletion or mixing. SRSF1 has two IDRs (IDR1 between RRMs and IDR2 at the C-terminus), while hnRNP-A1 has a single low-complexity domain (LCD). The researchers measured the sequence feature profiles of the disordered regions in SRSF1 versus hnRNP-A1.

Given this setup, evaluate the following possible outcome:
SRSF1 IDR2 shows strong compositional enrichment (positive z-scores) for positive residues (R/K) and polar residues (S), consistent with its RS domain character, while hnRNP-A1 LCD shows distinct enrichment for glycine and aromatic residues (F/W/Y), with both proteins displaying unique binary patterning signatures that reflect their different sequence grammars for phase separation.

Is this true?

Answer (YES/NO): YES